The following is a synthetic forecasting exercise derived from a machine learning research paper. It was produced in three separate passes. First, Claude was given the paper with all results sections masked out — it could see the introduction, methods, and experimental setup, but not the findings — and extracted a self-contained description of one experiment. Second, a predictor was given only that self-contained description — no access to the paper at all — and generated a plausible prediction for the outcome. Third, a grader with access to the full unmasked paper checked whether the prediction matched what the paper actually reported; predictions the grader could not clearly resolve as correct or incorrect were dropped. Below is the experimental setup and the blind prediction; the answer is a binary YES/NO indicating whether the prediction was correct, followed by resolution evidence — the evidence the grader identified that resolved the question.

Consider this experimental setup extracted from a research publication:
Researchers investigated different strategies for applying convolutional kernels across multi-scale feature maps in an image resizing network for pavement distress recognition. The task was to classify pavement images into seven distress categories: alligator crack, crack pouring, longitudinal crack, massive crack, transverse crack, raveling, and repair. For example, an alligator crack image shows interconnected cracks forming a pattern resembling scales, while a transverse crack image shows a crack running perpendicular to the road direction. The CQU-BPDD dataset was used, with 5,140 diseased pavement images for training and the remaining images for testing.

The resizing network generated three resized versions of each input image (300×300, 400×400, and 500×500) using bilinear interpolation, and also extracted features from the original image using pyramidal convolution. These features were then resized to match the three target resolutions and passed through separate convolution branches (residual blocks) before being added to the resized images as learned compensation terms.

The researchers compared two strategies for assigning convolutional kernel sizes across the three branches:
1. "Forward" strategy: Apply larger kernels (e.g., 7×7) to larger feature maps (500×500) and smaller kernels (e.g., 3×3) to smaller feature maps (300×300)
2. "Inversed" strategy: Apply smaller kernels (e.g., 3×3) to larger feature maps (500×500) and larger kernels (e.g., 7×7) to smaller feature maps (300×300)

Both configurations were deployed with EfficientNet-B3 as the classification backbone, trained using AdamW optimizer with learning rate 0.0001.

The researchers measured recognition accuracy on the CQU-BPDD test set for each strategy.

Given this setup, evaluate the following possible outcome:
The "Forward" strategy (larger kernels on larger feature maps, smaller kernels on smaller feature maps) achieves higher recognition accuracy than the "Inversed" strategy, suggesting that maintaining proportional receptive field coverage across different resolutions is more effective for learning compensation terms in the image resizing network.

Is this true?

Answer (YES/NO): NO